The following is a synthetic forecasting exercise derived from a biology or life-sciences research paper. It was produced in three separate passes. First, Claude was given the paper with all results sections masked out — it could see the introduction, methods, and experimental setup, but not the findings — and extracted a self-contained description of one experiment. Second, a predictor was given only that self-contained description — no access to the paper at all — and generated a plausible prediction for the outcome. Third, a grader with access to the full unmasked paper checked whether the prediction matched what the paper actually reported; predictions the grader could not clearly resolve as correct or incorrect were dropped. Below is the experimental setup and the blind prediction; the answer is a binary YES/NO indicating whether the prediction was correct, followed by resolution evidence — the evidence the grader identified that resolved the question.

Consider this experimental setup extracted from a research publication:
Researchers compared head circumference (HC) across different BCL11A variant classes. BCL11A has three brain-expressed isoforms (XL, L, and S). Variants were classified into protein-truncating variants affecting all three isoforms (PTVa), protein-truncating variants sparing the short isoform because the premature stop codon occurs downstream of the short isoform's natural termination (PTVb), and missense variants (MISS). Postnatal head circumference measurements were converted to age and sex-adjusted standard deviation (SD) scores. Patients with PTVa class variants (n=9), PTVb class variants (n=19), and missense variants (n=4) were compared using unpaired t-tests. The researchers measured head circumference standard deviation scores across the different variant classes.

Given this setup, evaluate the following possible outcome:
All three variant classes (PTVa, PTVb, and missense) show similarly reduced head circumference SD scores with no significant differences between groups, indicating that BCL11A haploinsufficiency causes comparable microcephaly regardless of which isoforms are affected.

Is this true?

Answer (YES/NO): NO